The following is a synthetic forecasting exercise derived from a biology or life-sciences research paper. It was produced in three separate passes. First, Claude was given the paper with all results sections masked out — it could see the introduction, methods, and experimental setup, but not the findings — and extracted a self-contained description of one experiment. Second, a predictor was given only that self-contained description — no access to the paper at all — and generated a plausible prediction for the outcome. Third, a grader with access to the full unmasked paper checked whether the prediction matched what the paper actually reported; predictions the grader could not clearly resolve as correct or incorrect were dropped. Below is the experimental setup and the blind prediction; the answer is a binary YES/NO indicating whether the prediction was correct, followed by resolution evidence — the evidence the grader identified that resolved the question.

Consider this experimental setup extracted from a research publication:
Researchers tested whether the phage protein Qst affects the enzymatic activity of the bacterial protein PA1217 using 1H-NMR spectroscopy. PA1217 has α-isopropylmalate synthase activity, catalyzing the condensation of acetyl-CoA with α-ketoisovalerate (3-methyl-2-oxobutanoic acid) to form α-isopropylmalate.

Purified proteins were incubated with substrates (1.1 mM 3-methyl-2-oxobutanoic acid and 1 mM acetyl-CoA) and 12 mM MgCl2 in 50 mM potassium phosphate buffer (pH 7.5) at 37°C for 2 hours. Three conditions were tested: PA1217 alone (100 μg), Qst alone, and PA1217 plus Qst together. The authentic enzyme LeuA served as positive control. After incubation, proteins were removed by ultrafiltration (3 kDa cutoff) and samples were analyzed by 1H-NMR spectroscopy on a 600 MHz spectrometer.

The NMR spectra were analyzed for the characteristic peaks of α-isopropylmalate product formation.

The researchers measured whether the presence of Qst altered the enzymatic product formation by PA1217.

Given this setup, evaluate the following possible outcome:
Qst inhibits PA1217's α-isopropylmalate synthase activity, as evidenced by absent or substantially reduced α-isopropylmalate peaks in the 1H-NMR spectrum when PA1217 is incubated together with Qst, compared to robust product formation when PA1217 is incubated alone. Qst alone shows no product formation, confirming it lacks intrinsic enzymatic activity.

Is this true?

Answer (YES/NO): NO